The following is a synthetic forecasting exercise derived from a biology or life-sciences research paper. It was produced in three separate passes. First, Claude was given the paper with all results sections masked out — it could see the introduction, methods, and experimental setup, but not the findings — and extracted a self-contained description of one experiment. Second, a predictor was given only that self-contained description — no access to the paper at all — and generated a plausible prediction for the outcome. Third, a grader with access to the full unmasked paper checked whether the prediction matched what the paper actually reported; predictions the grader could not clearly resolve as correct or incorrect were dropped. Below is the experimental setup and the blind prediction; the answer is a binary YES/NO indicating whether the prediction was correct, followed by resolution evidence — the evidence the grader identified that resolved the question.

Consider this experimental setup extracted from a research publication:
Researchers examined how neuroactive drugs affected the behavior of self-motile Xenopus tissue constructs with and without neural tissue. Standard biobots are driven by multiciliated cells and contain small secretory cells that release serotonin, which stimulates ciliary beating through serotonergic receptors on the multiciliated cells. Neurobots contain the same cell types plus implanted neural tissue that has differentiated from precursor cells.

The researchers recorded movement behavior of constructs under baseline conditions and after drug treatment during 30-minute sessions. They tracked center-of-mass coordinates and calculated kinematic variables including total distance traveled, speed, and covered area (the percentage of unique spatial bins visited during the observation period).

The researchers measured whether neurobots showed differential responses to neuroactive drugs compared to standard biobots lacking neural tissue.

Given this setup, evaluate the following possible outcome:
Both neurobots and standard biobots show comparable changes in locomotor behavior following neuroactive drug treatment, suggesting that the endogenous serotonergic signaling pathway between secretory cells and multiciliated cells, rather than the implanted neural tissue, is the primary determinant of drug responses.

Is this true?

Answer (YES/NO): NO